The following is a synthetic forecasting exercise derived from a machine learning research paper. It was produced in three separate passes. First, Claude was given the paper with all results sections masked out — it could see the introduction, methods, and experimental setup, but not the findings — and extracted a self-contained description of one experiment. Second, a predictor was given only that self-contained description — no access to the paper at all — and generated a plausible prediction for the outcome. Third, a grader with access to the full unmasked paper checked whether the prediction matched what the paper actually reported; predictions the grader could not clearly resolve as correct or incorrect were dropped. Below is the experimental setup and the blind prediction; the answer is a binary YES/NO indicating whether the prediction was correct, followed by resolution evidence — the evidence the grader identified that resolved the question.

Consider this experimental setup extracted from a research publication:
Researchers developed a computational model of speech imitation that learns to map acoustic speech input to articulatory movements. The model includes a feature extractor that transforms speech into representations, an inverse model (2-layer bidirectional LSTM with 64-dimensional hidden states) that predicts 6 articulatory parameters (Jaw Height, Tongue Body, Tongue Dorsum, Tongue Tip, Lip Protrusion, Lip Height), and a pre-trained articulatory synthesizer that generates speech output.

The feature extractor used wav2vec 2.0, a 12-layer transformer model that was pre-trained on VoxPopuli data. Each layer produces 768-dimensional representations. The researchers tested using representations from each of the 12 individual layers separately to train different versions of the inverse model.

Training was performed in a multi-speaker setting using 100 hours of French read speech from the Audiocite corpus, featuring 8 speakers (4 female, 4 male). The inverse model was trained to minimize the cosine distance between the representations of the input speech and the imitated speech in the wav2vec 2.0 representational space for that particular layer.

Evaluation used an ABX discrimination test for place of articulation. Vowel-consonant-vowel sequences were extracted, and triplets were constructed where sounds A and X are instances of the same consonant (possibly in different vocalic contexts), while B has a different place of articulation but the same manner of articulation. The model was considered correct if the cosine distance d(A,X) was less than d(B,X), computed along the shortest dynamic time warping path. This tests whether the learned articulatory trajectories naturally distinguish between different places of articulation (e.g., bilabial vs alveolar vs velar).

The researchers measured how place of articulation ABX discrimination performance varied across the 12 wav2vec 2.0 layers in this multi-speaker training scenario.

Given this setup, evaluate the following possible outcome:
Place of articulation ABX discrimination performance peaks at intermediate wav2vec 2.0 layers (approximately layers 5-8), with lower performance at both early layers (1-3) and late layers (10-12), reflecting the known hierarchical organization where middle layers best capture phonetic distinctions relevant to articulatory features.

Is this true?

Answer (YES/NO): YES